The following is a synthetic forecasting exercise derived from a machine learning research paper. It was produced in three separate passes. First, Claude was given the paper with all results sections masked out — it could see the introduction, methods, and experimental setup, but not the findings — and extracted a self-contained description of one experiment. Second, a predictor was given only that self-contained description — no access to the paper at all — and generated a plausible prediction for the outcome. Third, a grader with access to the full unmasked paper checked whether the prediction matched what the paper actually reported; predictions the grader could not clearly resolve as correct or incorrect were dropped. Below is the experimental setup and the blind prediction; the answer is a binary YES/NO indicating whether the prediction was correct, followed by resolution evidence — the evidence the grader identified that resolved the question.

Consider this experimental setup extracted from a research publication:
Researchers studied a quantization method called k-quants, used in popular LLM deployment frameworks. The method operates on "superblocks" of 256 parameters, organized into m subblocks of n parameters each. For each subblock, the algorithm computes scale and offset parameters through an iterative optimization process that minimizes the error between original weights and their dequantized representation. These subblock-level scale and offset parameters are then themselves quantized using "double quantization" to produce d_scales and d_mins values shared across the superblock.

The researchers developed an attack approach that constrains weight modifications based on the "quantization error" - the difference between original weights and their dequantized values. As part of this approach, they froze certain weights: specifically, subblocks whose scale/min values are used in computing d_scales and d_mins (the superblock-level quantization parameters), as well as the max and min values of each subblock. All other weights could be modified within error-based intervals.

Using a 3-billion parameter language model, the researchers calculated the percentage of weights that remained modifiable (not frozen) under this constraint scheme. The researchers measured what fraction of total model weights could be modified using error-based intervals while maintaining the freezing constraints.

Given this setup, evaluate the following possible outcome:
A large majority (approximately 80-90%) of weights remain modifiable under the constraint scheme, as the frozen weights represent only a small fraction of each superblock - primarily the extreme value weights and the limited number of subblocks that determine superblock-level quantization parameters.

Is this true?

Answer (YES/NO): NO